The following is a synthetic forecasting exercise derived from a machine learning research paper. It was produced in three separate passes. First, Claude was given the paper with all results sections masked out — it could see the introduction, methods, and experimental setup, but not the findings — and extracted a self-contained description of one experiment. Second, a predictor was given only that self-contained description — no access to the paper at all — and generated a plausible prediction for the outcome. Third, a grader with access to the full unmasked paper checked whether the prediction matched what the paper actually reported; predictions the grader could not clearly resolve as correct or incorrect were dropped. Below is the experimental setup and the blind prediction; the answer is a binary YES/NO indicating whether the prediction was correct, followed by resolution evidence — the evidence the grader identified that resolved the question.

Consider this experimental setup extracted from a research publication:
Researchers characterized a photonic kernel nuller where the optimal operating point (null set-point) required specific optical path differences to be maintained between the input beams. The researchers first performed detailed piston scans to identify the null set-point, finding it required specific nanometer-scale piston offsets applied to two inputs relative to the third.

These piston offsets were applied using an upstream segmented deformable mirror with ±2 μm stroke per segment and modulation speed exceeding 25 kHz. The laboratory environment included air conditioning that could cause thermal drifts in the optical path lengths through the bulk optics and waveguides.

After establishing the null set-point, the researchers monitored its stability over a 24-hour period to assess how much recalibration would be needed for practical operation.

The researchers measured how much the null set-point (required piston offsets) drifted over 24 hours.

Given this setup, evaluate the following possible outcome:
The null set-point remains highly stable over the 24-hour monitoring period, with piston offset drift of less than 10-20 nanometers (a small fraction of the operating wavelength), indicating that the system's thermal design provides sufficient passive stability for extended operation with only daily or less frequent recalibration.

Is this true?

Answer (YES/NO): NO